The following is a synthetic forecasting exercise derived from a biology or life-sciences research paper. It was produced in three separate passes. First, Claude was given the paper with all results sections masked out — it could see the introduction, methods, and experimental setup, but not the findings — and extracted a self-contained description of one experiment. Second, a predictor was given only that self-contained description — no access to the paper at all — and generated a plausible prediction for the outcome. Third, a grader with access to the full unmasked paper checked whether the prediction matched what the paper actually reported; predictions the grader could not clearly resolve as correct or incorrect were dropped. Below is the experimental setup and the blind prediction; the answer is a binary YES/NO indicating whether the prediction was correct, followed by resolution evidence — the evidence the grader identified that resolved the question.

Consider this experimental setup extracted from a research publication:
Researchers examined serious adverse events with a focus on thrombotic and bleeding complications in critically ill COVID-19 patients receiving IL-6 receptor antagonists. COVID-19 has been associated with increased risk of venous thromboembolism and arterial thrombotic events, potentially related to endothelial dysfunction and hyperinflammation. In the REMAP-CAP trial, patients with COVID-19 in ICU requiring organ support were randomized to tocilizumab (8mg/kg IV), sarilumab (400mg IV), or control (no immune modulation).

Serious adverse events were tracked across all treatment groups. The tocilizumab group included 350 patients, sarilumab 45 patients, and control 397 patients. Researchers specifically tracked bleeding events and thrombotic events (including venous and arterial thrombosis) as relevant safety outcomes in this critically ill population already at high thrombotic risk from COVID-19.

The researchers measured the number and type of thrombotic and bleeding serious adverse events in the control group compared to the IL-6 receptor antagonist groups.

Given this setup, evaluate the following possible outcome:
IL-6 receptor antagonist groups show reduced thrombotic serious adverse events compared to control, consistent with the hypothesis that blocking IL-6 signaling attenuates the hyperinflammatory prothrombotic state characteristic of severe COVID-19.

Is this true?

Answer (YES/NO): YES